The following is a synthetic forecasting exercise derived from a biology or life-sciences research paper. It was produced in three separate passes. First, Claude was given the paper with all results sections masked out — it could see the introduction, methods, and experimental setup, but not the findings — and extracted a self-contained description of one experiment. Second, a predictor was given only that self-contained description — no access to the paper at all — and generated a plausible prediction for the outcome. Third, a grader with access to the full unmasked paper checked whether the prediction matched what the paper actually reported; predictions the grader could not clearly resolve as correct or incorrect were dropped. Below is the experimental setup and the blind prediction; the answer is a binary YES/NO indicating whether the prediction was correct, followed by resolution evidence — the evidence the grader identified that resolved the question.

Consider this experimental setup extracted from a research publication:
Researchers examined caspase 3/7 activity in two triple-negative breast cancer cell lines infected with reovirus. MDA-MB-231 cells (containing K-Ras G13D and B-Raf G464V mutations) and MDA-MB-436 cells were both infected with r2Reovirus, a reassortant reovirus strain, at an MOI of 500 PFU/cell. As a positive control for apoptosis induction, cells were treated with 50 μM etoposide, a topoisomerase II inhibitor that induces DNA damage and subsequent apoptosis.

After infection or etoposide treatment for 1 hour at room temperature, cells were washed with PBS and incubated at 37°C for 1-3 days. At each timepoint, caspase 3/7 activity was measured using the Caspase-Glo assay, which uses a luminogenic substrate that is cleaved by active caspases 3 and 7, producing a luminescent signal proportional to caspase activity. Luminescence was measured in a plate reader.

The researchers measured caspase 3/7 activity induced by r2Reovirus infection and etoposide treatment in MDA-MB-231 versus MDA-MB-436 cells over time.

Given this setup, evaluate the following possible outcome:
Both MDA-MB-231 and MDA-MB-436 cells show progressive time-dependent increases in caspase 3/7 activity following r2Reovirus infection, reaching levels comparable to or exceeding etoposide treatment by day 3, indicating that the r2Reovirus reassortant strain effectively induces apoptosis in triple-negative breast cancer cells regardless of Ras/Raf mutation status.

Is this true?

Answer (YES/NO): NO